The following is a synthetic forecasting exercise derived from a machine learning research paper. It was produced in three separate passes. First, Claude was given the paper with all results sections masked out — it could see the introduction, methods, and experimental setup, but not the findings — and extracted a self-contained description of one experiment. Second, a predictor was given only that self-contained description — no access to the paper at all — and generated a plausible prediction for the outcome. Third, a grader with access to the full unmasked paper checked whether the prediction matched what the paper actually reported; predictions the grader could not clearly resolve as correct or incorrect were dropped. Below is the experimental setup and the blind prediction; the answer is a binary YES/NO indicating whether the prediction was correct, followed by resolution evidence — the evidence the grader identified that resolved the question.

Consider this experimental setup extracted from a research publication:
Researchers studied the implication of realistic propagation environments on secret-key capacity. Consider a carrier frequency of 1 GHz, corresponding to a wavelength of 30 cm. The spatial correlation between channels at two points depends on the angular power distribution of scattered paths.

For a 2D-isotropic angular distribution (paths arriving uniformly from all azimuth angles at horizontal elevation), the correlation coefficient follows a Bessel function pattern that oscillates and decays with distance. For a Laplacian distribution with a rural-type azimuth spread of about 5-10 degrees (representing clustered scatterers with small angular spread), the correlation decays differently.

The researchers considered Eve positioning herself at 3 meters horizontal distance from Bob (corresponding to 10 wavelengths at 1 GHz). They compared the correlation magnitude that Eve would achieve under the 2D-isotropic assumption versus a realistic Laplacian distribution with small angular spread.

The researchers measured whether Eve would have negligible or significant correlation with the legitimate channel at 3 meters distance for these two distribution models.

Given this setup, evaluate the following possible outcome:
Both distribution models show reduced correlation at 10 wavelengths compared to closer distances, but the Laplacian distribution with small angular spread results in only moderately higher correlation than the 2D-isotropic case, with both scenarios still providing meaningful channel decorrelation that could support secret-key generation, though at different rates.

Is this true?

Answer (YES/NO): NO